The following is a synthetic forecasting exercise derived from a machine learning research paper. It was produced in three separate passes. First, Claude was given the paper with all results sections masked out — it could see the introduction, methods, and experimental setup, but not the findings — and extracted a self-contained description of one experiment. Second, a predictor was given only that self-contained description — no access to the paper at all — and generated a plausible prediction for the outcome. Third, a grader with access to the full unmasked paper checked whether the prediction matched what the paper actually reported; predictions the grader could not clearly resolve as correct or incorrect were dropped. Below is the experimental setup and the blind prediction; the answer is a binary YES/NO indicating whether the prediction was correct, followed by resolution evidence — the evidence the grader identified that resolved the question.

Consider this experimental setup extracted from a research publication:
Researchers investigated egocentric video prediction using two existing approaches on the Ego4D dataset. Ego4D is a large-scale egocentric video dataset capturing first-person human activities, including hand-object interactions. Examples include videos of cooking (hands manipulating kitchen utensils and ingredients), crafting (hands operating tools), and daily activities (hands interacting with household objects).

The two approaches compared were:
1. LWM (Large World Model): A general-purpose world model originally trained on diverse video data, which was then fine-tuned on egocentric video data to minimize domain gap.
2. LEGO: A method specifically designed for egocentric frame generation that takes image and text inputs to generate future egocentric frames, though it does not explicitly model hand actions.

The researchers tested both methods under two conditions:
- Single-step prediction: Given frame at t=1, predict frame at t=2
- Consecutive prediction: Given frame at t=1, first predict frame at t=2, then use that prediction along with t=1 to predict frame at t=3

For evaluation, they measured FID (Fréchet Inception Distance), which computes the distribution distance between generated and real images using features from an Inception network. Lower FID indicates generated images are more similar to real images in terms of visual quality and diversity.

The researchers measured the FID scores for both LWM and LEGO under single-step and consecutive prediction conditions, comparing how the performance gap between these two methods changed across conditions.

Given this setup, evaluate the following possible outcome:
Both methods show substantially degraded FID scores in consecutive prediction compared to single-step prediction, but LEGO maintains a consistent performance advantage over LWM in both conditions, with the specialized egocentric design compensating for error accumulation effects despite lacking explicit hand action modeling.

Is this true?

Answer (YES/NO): NO